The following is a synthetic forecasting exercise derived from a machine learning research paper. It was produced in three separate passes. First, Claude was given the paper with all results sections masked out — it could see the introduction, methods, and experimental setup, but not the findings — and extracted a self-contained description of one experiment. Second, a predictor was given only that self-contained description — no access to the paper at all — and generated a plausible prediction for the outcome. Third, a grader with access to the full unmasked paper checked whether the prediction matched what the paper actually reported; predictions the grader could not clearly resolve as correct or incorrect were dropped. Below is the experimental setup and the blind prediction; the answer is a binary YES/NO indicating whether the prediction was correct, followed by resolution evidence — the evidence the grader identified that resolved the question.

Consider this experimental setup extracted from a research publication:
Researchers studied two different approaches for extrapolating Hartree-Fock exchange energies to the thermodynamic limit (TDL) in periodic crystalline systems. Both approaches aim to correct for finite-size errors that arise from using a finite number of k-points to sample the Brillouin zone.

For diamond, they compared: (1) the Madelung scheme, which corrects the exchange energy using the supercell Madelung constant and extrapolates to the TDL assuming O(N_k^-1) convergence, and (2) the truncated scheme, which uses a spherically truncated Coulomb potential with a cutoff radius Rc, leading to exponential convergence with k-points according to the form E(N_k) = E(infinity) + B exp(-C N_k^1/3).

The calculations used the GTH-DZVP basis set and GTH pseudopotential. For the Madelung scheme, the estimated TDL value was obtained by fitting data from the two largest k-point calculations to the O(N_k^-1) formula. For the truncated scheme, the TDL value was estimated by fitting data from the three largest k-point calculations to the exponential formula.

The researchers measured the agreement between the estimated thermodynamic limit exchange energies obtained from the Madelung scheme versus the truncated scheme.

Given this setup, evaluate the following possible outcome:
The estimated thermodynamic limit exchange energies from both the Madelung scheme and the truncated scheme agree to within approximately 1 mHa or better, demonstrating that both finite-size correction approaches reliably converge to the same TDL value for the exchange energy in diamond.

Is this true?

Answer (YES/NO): YES